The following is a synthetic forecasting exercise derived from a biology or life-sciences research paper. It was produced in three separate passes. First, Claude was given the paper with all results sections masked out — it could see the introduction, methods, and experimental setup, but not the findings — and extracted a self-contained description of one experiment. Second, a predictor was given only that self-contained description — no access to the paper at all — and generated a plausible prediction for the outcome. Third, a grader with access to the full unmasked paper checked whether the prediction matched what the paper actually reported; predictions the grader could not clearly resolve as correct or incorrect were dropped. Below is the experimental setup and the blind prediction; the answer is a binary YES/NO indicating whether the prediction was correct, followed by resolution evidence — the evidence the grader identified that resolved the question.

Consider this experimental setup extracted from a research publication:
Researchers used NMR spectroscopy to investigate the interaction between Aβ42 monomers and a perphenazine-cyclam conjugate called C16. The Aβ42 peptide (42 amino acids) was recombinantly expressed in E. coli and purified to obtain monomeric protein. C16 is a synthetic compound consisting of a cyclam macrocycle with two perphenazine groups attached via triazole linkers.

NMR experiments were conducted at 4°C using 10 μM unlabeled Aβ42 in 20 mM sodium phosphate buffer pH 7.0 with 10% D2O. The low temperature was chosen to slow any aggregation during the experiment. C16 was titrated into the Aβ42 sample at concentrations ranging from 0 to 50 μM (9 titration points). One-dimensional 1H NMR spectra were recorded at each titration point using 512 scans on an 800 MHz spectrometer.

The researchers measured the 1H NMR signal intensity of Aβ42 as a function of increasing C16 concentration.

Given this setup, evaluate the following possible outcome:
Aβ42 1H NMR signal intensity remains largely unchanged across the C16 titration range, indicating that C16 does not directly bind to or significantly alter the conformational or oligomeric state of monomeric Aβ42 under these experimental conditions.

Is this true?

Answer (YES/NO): NO